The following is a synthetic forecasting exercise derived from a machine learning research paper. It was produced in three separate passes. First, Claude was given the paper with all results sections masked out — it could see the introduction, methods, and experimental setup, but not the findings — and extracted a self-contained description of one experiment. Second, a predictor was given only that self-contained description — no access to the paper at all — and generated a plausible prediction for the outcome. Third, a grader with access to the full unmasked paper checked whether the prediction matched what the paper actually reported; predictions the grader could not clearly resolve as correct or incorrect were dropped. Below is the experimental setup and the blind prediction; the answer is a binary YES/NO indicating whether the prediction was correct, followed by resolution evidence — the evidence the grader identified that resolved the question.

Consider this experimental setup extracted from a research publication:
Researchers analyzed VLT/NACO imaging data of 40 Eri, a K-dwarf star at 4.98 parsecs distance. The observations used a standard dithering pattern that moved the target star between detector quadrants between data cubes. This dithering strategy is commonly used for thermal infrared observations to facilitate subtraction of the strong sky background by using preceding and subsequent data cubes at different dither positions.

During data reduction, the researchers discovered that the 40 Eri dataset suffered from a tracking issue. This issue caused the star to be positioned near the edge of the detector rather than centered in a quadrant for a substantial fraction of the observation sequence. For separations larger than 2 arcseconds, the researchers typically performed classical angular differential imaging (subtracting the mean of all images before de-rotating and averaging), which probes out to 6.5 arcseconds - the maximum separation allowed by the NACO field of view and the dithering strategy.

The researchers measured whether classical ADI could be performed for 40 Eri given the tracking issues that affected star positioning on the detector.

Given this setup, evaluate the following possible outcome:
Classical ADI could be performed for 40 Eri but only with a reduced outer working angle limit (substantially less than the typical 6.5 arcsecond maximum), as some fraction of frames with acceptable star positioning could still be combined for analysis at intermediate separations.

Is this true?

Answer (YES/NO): NO